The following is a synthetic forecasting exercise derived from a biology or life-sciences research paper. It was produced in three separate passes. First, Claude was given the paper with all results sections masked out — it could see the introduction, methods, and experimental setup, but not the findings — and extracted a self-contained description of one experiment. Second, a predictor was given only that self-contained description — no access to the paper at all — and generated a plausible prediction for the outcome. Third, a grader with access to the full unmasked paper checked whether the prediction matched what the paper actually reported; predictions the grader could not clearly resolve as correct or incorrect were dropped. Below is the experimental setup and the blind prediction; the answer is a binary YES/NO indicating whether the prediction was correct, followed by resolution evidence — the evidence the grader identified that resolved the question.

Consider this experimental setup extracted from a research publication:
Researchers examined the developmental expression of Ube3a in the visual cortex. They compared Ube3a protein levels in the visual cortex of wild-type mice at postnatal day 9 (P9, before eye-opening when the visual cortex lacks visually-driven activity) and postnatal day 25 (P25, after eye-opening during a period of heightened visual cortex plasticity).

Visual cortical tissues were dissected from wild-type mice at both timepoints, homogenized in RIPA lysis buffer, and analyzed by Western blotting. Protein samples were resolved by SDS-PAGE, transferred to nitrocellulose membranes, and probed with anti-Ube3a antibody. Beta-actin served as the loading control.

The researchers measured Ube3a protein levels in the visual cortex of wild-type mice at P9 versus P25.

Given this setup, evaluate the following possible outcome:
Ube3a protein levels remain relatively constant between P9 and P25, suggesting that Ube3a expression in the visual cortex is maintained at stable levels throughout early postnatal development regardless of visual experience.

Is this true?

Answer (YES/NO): NO